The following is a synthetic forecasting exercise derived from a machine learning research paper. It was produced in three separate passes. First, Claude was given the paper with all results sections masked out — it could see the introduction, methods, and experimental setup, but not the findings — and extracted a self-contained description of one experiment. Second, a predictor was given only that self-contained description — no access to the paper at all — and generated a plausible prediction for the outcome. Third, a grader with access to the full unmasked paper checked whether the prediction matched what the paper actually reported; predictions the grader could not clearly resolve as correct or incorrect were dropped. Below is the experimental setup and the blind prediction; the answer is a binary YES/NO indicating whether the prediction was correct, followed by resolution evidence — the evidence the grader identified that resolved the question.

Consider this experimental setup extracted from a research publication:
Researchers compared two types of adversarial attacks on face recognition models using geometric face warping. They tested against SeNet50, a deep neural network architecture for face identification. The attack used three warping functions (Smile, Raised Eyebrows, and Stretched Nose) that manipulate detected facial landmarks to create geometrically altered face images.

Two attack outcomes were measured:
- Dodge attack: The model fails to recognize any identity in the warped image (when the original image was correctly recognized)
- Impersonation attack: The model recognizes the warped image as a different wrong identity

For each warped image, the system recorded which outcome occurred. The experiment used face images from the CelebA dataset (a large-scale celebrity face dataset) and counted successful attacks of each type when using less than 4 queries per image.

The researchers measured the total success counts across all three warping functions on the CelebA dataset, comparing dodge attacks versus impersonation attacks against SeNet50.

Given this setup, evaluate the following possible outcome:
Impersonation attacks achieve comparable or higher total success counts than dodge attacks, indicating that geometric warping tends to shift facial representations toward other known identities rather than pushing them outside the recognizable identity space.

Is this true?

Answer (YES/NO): NO